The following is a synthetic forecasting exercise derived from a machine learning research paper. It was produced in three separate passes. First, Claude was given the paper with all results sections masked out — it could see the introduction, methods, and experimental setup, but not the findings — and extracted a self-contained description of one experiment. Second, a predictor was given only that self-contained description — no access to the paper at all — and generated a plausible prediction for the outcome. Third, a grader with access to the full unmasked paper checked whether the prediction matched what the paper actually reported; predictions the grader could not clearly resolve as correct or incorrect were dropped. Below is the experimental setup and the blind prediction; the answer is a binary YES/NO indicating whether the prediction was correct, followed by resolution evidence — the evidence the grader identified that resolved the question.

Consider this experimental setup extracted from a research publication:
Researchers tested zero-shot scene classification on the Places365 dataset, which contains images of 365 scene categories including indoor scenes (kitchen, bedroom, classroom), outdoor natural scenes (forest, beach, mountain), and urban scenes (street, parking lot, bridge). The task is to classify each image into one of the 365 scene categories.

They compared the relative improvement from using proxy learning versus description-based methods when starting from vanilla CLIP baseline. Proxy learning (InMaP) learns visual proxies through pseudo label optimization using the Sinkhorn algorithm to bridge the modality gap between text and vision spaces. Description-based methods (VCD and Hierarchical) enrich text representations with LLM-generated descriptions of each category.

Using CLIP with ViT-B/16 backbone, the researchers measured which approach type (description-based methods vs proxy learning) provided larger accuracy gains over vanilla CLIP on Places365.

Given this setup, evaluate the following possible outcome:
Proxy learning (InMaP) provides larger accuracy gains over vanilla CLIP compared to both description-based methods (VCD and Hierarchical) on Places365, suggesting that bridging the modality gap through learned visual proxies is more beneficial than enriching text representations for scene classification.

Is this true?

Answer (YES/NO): YES